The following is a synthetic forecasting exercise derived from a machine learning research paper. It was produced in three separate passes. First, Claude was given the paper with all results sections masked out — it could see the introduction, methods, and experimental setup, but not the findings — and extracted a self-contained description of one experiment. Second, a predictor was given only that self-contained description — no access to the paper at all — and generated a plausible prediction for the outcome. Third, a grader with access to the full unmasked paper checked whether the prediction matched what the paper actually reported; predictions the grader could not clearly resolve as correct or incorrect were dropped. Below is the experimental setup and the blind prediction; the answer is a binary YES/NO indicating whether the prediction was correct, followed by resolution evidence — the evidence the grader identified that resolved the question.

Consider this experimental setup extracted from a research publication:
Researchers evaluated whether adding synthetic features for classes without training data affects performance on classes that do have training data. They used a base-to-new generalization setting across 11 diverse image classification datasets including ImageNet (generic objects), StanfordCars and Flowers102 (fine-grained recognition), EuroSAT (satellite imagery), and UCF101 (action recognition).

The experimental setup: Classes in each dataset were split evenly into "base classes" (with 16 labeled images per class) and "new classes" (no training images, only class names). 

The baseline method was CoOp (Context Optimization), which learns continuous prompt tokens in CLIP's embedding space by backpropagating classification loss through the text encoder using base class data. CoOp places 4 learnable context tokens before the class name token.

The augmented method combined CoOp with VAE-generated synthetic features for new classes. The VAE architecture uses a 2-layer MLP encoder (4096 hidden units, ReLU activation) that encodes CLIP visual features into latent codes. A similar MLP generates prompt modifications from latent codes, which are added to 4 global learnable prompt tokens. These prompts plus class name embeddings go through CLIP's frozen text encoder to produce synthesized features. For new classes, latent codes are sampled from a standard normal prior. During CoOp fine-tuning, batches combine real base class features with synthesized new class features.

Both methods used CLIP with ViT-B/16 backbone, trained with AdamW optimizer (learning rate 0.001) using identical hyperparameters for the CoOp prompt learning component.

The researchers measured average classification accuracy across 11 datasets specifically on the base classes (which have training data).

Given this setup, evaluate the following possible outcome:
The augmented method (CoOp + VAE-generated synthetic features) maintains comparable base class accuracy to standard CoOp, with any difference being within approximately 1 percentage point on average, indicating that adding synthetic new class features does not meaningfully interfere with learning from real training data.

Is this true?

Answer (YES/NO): NO